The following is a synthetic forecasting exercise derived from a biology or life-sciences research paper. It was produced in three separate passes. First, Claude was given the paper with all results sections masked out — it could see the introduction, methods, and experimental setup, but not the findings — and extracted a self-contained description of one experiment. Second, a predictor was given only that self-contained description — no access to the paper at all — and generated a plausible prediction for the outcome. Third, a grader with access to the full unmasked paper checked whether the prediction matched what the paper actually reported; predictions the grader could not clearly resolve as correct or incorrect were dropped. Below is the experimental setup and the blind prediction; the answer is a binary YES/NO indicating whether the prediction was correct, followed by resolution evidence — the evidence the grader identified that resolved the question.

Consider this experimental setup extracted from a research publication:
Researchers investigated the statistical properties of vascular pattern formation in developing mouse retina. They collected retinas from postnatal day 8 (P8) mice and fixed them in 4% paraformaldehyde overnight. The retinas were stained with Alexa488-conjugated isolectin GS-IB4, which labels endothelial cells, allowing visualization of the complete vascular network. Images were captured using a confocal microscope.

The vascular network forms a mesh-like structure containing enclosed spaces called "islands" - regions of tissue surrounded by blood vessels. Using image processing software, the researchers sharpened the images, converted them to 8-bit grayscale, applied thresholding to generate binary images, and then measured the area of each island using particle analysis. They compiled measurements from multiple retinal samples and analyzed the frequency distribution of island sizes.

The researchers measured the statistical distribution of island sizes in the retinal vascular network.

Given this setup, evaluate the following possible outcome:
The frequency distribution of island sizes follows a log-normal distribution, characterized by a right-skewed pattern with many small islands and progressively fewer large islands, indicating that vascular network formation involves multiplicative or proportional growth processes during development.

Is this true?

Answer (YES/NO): NO